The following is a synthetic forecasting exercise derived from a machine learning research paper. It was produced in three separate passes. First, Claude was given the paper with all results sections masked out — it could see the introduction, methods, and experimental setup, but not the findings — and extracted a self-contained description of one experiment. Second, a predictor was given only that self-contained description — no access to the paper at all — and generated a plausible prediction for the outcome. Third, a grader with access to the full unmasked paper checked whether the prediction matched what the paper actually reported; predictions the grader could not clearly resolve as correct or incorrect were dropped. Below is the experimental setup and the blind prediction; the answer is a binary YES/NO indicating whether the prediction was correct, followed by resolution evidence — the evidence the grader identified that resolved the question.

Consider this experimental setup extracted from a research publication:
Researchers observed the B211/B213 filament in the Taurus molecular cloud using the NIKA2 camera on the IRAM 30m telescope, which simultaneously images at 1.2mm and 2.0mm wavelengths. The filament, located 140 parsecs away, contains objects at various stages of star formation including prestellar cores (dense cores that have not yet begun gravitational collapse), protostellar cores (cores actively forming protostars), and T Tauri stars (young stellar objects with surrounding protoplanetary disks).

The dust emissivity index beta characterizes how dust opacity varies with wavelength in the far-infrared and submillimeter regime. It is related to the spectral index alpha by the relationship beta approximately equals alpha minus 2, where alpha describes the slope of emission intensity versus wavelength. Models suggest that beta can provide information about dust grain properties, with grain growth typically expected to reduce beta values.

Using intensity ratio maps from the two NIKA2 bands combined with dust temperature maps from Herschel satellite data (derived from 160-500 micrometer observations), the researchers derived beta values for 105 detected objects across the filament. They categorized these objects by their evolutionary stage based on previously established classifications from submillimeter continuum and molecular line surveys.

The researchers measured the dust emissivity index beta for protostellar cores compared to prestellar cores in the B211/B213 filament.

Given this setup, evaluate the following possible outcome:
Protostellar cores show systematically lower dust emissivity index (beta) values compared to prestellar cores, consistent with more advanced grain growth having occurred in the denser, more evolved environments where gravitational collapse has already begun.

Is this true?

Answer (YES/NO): YES